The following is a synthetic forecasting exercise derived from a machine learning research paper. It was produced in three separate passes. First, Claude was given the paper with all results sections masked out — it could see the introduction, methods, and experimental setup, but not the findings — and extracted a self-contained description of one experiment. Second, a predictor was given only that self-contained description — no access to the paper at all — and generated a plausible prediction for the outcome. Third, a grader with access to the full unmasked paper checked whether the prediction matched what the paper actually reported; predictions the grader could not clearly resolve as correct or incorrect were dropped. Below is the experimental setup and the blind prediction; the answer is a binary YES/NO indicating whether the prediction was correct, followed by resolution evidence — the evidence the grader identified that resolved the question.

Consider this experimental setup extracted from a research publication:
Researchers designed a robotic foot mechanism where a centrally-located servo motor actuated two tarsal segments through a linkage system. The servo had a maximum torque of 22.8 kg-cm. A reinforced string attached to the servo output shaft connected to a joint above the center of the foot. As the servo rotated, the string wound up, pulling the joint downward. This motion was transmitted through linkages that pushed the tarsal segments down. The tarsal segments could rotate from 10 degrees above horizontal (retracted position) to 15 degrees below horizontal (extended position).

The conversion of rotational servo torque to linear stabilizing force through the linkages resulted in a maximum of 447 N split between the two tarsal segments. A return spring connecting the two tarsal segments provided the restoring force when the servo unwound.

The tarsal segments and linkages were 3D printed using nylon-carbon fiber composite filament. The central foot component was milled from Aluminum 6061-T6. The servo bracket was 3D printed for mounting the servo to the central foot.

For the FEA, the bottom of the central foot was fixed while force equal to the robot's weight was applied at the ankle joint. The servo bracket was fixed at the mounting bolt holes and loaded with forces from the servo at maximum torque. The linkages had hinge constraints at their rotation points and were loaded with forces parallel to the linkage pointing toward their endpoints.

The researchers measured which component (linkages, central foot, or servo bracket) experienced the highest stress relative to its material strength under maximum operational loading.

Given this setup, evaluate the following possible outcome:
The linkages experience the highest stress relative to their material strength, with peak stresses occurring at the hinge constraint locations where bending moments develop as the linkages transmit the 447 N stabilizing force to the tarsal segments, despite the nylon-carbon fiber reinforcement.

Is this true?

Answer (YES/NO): YES